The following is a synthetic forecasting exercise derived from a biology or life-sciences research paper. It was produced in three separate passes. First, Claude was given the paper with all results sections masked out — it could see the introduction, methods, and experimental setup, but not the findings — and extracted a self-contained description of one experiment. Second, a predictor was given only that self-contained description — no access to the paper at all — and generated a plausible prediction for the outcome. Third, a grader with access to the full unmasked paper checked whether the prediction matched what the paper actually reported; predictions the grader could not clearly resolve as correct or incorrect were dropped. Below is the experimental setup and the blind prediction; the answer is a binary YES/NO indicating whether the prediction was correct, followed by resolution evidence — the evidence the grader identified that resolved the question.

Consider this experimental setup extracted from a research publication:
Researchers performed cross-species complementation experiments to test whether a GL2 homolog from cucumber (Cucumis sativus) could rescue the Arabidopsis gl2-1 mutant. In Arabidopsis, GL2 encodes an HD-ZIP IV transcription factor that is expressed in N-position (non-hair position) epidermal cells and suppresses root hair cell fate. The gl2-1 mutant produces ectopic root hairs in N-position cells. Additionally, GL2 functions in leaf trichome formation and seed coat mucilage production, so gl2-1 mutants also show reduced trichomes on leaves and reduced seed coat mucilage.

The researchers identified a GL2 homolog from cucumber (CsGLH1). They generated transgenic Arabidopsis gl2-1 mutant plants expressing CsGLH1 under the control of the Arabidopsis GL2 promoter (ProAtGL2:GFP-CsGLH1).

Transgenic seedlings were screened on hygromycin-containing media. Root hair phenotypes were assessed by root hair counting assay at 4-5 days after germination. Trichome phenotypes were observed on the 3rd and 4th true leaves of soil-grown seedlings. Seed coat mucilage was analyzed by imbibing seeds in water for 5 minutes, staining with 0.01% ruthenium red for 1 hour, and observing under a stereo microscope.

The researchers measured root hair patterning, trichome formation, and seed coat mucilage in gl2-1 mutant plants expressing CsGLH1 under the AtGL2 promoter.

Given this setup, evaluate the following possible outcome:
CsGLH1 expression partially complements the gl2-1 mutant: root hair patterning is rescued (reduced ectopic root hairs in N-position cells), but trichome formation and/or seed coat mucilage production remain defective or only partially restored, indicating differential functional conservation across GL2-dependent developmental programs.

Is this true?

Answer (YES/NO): NO